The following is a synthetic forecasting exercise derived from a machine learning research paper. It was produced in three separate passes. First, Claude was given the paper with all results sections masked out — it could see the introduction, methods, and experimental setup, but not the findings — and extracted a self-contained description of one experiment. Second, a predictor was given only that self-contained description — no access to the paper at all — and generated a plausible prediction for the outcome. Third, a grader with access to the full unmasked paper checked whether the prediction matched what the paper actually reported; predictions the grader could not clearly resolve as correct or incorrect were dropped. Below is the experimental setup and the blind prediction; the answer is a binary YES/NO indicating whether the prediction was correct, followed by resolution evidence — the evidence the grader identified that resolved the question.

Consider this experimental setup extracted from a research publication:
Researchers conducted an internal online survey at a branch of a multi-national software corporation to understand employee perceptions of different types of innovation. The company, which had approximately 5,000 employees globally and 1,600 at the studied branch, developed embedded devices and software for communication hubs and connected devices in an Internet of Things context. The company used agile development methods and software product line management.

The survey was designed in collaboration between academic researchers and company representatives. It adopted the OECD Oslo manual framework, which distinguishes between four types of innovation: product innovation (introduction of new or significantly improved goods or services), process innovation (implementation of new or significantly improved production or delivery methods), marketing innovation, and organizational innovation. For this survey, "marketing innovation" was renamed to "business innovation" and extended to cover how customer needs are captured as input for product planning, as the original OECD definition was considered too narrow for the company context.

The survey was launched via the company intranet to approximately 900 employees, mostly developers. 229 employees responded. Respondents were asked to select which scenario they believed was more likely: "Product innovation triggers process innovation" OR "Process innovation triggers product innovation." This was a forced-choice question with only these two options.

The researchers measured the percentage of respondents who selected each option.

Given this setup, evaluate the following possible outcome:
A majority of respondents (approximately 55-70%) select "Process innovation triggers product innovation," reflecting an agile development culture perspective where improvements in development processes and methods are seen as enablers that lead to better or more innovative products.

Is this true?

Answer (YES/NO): NO